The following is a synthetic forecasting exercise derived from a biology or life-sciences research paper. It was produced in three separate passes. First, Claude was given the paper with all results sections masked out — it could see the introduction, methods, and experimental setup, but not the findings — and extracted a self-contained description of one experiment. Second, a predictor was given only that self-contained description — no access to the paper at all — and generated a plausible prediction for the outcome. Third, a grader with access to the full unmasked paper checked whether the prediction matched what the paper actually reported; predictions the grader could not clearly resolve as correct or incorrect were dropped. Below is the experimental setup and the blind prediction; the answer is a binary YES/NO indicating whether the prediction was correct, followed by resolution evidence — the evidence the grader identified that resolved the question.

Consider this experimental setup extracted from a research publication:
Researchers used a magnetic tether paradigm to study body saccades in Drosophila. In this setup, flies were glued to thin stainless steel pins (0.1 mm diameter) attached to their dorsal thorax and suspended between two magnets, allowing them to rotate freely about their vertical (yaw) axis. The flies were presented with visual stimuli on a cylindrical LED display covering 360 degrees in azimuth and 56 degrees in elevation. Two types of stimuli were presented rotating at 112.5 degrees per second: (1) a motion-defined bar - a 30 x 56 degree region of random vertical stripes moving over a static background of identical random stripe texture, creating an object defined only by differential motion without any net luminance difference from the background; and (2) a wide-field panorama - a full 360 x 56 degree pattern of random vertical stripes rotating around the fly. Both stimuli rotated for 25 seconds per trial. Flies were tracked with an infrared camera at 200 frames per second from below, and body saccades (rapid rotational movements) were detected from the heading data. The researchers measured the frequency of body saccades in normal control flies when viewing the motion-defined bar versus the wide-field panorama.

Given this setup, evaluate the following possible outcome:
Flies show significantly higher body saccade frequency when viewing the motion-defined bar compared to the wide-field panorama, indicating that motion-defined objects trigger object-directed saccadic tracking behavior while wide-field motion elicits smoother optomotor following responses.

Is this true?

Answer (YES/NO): YES